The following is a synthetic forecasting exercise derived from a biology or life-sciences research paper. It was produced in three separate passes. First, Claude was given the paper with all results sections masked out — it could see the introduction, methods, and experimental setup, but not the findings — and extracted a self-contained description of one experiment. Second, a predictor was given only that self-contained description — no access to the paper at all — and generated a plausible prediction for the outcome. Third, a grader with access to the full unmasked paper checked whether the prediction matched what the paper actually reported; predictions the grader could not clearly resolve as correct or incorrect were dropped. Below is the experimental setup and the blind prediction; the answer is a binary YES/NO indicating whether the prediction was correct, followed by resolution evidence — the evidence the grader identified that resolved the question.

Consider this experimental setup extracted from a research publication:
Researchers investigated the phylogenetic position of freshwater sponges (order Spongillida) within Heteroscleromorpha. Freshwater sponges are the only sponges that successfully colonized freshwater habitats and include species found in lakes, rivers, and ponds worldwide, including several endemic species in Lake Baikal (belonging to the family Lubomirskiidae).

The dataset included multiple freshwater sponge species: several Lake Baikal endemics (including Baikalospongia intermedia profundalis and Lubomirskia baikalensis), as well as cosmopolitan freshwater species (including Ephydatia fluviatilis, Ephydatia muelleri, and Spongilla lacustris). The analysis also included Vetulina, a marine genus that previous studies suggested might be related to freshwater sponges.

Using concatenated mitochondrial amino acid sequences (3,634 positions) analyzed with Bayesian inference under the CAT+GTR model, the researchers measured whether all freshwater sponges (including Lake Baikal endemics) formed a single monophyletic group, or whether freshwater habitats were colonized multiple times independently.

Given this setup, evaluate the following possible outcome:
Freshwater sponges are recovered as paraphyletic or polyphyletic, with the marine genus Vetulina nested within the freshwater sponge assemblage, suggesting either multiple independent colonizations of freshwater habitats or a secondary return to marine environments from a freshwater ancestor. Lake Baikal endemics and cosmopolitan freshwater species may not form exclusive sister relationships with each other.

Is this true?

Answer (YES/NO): NO